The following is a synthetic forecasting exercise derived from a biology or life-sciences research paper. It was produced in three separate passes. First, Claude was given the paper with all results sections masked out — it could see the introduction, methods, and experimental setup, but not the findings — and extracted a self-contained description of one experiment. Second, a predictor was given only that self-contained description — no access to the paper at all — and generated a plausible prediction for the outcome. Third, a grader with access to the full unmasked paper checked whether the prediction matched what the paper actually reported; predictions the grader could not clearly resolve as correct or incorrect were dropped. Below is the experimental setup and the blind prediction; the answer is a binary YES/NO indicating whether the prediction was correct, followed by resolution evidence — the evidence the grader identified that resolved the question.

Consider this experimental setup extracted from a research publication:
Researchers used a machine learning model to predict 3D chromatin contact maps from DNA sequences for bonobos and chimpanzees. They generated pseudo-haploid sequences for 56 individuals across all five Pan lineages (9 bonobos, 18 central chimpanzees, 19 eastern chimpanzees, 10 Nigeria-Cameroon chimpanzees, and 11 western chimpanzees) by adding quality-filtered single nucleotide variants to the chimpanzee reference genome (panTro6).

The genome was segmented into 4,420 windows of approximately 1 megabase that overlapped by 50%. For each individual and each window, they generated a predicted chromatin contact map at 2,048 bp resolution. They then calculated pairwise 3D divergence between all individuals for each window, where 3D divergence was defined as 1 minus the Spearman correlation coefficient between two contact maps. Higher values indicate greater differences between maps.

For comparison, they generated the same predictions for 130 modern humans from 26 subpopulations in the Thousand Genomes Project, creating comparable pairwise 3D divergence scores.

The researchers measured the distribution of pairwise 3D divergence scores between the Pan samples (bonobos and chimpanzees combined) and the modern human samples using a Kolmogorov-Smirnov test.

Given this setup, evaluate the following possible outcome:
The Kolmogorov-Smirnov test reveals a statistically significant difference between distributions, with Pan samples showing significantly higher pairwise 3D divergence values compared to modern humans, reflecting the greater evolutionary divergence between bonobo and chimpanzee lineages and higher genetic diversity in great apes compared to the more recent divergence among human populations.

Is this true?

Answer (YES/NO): YES